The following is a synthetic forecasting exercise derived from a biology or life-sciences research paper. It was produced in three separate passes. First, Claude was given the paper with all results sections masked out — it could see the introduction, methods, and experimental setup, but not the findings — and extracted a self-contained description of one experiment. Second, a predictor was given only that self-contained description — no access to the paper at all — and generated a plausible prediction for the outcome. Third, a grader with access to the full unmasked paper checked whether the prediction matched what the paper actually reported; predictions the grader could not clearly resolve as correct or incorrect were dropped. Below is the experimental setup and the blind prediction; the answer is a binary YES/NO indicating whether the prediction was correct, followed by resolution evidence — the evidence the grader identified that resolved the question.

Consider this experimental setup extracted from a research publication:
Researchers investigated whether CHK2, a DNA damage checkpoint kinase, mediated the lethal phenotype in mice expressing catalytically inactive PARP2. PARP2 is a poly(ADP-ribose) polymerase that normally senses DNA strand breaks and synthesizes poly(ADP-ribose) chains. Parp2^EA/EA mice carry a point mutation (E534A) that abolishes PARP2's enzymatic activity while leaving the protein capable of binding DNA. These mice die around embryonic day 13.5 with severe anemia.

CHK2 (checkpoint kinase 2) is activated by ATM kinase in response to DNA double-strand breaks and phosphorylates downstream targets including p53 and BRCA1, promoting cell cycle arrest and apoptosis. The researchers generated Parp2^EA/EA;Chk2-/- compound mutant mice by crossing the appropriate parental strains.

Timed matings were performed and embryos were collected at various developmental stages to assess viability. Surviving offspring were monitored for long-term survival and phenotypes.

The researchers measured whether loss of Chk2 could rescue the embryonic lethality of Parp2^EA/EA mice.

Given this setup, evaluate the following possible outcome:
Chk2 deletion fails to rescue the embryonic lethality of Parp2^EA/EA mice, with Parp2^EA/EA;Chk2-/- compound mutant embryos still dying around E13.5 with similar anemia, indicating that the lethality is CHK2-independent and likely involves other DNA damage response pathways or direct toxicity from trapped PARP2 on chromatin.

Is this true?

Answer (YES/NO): NO